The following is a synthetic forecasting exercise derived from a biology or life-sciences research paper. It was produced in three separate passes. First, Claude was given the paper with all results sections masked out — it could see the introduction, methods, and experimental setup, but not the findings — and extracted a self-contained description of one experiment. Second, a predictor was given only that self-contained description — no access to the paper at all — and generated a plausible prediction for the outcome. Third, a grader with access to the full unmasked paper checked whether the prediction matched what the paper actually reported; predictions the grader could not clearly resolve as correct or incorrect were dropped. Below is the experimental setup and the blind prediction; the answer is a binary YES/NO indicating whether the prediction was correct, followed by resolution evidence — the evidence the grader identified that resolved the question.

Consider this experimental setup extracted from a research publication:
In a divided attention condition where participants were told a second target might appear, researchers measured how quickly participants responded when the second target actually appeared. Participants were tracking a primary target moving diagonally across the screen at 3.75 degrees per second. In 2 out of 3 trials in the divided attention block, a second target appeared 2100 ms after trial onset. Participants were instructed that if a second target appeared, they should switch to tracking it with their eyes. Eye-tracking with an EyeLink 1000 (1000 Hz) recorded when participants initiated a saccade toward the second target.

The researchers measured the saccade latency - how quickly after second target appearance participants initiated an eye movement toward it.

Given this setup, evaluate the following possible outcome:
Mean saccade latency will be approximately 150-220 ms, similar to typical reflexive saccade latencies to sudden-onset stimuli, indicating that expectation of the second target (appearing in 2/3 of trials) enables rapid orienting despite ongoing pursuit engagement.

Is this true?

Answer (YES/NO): NO